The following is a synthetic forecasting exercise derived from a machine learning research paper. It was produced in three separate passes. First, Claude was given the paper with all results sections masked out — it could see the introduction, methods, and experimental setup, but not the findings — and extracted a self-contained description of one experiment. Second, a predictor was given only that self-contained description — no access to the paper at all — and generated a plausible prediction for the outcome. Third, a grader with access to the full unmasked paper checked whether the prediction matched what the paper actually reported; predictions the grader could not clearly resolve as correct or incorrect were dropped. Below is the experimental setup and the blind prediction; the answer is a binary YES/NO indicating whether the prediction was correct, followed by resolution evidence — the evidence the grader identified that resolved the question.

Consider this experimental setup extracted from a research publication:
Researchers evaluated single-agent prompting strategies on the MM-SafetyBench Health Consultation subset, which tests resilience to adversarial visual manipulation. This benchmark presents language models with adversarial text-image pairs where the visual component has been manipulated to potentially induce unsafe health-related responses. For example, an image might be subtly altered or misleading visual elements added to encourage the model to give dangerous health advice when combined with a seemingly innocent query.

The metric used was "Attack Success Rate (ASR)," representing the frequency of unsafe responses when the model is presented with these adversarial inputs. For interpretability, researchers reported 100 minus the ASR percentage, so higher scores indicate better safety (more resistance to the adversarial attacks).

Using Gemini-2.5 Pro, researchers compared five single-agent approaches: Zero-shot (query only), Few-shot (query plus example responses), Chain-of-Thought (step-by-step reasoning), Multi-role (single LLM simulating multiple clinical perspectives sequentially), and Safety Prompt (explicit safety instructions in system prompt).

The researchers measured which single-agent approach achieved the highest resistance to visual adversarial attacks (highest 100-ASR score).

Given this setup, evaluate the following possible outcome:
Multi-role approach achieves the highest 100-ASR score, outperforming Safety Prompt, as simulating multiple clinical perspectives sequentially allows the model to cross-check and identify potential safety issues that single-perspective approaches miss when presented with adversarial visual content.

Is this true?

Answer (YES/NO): YES